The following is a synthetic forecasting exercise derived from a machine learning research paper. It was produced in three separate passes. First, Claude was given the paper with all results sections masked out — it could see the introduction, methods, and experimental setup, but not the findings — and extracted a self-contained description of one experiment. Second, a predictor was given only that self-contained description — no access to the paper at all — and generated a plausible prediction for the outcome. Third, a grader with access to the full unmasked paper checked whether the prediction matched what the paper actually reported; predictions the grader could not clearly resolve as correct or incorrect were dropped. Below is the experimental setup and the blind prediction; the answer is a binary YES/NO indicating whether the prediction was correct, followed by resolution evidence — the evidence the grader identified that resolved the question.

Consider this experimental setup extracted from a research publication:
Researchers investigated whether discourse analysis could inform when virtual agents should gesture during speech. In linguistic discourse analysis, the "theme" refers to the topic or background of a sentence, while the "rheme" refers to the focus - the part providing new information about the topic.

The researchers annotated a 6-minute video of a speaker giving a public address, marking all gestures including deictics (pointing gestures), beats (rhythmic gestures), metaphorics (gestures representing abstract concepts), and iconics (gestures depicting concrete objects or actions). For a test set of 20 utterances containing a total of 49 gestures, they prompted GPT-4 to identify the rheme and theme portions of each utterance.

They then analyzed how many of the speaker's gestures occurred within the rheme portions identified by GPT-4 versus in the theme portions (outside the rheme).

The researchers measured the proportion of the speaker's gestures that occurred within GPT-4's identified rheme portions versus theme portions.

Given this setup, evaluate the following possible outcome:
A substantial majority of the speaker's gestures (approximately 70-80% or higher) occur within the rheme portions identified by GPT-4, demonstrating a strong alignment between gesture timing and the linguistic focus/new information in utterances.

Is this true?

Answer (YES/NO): YES